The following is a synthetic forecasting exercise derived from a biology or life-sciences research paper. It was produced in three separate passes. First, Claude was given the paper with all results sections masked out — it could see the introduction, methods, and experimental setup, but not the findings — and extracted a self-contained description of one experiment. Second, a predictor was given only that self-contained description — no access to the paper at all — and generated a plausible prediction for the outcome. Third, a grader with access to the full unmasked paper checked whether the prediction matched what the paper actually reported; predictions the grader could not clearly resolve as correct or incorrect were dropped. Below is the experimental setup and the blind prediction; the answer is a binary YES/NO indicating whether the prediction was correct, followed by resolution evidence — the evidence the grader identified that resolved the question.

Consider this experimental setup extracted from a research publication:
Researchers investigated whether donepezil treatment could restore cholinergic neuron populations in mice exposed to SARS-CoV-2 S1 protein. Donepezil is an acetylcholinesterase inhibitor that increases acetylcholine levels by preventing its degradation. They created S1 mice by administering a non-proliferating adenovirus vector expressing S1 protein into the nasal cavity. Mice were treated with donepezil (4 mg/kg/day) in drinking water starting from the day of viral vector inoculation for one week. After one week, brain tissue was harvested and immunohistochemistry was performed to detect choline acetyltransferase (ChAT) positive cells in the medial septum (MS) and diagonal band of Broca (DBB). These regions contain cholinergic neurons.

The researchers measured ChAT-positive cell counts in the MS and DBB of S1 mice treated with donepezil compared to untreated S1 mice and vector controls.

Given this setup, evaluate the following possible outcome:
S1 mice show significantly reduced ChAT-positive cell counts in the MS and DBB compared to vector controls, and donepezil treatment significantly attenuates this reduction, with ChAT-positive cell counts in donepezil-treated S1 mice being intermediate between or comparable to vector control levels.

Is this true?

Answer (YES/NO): NO